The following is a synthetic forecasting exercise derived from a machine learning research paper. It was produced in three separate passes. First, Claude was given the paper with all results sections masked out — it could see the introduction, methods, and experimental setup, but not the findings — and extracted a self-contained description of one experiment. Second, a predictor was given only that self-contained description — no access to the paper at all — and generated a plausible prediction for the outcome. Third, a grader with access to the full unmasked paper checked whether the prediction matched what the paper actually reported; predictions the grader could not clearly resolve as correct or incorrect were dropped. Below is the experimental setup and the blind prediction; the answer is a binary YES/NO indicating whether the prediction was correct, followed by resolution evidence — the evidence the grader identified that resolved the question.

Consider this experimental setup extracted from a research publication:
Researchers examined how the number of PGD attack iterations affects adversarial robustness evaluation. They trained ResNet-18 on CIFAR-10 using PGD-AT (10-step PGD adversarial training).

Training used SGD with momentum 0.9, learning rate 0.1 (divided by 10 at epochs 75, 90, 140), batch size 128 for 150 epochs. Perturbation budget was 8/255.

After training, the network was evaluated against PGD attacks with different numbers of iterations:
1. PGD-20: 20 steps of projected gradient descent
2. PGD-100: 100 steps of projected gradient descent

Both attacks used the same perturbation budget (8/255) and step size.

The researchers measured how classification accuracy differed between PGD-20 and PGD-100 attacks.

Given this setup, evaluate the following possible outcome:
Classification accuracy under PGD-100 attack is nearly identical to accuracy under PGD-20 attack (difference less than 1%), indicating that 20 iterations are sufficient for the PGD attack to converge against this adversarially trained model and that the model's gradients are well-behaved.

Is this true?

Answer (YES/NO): NO